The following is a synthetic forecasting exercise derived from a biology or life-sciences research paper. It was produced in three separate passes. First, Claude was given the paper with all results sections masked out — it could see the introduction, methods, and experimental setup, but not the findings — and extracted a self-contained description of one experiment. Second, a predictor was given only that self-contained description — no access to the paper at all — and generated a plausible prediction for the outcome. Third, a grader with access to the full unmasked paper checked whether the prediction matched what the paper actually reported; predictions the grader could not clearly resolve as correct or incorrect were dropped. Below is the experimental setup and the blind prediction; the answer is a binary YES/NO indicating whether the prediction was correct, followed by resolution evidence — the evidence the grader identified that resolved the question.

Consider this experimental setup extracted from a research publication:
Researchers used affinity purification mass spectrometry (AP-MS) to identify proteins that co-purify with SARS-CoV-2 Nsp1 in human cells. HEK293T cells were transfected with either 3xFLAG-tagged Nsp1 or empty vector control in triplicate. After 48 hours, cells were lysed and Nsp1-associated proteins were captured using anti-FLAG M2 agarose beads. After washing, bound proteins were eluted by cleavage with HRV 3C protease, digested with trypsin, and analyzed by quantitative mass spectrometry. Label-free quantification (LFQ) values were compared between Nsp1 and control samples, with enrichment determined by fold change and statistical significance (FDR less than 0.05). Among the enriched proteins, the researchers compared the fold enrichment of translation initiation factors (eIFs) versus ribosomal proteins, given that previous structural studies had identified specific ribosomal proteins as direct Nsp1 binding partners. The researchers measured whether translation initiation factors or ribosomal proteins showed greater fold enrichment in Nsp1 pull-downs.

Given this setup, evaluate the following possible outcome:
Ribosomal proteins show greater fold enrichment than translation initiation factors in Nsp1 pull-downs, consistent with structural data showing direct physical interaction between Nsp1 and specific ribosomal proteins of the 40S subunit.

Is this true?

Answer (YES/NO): NO